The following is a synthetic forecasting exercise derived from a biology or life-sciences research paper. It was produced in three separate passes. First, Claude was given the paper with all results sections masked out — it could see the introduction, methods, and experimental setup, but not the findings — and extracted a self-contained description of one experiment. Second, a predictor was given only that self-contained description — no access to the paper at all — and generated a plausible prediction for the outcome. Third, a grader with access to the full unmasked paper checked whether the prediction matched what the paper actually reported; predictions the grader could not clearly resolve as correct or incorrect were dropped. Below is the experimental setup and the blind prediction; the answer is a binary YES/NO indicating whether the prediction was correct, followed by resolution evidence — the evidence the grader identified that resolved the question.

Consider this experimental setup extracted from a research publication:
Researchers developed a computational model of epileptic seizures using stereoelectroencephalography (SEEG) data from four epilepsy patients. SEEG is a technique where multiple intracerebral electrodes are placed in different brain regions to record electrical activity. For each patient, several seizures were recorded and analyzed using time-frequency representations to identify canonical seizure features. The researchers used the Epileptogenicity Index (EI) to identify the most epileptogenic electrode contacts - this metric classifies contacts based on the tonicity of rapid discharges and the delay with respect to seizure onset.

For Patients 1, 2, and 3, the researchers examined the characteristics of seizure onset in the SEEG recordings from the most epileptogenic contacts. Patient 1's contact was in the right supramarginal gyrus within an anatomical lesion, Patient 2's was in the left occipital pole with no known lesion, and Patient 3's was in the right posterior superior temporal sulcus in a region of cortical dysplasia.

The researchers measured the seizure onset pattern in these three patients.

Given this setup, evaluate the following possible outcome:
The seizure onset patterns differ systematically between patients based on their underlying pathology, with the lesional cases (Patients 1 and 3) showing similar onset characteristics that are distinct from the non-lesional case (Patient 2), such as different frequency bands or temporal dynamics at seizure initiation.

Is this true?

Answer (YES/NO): YES